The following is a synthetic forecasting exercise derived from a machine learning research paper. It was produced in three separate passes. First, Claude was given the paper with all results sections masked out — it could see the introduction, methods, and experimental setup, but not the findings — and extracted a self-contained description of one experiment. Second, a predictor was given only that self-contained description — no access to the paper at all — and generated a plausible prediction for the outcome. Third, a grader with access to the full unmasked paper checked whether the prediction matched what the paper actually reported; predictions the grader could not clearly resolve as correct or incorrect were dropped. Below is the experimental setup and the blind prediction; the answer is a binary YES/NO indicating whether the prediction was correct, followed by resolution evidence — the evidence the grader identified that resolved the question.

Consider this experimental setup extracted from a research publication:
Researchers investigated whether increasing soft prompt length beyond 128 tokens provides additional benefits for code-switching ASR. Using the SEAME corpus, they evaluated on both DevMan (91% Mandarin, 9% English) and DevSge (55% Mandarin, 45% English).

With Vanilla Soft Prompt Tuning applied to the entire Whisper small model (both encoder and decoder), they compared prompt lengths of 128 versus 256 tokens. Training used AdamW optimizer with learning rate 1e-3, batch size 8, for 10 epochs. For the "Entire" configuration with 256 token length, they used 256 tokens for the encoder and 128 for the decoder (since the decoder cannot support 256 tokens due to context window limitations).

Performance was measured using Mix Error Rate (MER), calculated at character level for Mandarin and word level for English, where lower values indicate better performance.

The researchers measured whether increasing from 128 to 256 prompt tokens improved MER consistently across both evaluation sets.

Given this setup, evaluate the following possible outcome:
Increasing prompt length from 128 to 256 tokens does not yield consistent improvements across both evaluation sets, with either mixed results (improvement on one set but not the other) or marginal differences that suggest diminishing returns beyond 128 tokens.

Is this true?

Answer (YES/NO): YES